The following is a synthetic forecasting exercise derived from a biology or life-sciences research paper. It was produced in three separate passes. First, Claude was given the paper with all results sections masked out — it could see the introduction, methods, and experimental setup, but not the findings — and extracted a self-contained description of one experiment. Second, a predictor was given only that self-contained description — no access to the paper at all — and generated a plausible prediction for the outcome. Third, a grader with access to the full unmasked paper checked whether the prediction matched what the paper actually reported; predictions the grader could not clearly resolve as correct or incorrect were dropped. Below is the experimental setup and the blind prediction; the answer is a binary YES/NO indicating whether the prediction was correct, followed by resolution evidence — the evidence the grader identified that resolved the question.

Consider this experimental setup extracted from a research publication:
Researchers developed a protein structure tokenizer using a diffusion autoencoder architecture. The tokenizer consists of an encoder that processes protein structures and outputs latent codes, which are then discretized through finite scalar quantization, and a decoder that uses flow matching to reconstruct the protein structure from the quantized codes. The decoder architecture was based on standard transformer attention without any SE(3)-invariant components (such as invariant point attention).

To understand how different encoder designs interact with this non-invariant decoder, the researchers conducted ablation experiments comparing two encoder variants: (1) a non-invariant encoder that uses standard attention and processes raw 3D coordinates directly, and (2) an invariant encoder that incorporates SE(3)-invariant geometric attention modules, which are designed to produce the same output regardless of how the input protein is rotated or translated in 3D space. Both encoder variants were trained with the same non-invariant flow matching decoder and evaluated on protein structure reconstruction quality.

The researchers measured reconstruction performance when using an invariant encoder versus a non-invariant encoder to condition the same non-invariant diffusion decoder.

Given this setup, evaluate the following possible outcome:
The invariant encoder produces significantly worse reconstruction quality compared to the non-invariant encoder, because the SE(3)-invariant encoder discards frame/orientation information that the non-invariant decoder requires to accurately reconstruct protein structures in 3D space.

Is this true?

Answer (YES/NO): YES